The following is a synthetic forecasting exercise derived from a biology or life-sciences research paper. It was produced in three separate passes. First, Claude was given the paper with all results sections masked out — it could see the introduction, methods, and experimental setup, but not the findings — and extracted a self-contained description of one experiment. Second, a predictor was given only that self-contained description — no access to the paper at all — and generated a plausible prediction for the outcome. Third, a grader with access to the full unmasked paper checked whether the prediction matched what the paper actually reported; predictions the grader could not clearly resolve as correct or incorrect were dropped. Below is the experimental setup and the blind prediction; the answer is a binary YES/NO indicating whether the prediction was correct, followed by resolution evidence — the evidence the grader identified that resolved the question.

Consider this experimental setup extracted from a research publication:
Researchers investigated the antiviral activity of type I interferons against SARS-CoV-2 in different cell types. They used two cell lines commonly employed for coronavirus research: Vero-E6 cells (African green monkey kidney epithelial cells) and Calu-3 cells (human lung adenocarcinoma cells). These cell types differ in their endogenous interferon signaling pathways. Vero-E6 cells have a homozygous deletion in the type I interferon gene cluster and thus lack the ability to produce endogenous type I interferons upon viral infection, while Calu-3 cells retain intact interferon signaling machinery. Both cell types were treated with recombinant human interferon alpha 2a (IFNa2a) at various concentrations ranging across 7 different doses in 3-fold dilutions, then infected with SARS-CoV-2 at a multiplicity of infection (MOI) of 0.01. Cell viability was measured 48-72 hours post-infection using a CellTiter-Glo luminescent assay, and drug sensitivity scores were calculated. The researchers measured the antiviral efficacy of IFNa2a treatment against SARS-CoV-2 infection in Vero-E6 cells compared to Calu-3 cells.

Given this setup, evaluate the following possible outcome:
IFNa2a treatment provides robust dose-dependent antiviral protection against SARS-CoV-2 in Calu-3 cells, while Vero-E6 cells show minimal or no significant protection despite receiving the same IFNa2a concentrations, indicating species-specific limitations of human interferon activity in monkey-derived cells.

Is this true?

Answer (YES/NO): NO